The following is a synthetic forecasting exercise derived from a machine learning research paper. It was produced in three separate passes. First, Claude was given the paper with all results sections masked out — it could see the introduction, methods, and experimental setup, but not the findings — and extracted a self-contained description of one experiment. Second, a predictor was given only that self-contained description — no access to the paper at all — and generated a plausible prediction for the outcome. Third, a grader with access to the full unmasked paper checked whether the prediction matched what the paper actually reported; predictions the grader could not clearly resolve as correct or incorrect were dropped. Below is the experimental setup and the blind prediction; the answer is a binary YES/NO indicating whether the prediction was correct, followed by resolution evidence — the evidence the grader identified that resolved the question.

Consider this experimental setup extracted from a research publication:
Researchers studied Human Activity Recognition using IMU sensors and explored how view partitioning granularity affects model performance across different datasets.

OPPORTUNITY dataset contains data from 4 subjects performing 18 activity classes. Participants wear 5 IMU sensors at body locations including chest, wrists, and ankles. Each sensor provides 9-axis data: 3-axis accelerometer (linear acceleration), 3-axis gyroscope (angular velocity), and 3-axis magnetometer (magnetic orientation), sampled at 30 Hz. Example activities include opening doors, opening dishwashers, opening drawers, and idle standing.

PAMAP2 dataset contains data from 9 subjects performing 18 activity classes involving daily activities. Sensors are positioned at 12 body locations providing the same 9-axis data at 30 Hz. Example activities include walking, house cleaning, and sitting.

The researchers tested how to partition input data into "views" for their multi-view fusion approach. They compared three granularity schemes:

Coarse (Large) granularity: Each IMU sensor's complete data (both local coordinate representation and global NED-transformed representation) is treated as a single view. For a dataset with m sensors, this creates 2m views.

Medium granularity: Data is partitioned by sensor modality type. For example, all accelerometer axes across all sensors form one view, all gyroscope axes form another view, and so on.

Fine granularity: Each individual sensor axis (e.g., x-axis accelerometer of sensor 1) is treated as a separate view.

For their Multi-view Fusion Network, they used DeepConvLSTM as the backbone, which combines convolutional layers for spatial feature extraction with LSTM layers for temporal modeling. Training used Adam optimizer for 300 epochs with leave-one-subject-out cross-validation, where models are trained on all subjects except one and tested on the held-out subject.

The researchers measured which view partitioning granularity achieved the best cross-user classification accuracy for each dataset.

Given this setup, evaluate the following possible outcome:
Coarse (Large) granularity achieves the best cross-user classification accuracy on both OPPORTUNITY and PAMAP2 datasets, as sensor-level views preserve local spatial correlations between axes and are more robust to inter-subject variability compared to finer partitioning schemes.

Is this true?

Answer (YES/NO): NO